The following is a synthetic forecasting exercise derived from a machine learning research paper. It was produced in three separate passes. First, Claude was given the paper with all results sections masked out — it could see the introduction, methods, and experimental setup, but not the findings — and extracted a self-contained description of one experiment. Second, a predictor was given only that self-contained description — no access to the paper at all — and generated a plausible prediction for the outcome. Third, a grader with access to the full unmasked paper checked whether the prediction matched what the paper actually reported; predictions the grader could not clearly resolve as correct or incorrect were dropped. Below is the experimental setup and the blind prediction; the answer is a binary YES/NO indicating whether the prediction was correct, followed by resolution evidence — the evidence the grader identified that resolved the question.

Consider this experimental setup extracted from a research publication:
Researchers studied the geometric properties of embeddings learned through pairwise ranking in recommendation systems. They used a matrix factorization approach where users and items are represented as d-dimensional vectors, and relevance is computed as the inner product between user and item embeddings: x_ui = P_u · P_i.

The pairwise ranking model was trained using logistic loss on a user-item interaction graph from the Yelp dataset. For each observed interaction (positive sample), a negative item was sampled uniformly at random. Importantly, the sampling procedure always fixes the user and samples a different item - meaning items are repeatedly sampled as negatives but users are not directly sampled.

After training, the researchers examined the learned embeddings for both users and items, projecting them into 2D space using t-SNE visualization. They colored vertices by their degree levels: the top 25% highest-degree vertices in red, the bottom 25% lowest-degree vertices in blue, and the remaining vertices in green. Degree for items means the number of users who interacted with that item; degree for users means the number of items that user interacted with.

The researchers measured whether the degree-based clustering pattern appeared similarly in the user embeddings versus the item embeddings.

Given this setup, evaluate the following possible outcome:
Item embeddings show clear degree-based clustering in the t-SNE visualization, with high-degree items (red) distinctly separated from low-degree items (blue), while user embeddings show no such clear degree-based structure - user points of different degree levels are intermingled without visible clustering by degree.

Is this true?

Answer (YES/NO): YES